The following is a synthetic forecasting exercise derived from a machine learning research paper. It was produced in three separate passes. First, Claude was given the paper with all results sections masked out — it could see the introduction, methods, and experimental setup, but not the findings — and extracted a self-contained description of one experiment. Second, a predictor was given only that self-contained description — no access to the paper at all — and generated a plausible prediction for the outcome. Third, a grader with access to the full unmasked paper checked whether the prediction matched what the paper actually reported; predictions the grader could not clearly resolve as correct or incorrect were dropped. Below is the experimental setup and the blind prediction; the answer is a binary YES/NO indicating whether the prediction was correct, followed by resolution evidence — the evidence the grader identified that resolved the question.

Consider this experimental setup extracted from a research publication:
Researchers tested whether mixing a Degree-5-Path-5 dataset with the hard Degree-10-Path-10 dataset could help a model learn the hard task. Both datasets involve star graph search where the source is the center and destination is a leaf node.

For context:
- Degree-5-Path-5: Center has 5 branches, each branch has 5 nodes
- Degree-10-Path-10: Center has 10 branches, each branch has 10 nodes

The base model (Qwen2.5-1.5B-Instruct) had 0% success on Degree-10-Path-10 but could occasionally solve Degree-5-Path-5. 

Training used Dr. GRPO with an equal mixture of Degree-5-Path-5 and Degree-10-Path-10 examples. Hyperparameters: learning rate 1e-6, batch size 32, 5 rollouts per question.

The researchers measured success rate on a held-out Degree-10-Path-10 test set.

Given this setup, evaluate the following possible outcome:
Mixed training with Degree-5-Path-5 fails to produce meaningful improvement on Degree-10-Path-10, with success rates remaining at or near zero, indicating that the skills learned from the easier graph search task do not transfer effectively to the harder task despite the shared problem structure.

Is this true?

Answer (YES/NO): NO